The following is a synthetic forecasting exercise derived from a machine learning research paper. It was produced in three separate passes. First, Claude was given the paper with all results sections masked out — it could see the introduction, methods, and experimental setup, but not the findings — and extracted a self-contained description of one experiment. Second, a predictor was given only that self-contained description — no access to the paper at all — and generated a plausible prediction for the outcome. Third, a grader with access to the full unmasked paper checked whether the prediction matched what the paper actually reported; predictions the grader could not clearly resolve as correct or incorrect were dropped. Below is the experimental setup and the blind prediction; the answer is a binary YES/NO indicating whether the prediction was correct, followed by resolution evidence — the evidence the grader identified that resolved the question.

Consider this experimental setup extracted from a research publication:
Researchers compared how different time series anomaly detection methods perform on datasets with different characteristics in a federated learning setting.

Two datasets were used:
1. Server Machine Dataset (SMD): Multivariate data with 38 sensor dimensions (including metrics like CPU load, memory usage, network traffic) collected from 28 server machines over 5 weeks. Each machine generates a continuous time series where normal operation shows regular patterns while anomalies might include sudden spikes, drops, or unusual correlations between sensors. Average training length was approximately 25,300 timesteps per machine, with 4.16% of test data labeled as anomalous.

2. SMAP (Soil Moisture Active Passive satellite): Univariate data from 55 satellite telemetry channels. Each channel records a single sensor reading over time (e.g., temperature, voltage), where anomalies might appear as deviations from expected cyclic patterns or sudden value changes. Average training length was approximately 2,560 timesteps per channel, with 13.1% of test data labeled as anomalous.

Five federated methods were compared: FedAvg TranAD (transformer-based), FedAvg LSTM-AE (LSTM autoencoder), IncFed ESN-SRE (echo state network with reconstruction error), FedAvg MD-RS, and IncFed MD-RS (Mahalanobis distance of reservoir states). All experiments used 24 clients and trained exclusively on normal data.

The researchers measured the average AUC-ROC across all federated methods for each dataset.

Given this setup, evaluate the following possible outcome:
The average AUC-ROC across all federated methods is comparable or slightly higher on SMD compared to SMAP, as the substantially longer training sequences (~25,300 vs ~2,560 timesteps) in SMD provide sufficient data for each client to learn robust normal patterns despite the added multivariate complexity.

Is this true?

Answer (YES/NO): YES